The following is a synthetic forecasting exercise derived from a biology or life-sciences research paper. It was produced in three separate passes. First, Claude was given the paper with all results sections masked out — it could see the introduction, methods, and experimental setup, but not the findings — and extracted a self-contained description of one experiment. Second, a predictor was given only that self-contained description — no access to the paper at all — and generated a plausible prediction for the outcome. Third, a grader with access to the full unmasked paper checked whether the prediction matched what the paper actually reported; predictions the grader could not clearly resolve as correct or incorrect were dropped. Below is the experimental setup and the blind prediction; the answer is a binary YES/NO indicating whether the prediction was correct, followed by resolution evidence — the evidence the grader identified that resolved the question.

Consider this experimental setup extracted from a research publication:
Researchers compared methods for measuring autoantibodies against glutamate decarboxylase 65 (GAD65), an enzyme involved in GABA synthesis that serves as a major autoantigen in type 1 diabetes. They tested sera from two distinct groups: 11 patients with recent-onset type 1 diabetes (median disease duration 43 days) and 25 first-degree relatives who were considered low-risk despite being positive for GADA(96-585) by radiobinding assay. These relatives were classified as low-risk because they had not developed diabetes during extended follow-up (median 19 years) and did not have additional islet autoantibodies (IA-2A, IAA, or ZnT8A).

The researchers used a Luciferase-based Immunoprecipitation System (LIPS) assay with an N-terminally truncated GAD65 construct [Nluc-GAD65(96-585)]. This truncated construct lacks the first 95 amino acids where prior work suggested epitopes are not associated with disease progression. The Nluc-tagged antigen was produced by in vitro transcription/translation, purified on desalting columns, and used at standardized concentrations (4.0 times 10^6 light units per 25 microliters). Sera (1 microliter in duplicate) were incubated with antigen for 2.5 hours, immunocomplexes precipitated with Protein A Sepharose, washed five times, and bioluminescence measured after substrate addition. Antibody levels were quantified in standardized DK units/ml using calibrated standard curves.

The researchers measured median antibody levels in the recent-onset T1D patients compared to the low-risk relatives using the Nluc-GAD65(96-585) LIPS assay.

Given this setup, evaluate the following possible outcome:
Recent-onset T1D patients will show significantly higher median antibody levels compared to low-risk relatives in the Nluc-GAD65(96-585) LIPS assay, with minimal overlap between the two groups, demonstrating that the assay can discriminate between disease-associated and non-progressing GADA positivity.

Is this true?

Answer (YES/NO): YES